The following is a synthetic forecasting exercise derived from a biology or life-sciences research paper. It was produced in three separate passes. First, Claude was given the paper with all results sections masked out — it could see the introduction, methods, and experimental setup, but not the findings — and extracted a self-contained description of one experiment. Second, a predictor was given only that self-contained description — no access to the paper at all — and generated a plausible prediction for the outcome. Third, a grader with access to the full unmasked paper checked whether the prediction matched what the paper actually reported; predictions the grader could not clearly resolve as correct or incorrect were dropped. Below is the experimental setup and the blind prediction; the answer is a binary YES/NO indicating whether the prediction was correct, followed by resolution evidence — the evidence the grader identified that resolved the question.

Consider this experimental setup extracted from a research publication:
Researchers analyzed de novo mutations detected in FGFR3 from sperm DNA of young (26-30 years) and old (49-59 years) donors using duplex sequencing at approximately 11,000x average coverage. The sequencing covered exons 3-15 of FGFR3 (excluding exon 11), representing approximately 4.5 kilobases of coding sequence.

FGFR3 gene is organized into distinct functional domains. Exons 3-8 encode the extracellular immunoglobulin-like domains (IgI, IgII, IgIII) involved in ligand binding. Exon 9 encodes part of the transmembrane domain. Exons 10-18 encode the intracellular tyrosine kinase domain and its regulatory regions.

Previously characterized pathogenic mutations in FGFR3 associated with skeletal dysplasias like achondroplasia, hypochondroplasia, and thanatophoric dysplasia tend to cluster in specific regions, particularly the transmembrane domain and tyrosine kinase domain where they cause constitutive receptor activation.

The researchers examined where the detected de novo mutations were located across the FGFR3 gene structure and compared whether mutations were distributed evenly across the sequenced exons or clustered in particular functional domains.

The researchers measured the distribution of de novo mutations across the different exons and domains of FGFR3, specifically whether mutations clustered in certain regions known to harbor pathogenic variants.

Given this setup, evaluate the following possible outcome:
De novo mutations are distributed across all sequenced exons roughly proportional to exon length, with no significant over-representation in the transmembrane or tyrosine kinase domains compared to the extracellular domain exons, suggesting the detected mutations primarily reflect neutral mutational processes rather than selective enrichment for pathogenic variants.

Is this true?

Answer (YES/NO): NO